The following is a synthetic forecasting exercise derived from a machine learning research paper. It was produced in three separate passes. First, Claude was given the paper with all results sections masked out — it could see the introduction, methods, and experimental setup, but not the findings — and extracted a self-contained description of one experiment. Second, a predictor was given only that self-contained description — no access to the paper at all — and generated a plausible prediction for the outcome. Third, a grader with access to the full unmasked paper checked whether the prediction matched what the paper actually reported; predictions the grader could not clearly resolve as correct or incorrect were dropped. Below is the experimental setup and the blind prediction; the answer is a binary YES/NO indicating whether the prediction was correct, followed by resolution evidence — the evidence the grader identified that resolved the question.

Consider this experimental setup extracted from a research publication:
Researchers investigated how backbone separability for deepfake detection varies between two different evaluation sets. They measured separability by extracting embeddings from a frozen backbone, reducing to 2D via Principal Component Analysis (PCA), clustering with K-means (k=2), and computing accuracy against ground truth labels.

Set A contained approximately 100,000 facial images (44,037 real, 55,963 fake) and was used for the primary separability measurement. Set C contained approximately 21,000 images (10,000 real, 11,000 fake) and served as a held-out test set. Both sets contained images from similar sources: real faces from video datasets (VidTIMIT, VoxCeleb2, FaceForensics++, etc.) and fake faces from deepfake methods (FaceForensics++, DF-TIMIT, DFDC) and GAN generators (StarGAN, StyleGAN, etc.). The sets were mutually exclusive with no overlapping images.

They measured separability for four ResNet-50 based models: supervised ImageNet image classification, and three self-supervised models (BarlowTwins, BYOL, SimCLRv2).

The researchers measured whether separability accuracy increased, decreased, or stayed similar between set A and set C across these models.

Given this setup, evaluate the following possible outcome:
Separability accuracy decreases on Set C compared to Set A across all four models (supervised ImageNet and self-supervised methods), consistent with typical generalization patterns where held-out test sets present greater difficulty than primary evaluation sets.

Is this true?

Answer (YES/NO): NO